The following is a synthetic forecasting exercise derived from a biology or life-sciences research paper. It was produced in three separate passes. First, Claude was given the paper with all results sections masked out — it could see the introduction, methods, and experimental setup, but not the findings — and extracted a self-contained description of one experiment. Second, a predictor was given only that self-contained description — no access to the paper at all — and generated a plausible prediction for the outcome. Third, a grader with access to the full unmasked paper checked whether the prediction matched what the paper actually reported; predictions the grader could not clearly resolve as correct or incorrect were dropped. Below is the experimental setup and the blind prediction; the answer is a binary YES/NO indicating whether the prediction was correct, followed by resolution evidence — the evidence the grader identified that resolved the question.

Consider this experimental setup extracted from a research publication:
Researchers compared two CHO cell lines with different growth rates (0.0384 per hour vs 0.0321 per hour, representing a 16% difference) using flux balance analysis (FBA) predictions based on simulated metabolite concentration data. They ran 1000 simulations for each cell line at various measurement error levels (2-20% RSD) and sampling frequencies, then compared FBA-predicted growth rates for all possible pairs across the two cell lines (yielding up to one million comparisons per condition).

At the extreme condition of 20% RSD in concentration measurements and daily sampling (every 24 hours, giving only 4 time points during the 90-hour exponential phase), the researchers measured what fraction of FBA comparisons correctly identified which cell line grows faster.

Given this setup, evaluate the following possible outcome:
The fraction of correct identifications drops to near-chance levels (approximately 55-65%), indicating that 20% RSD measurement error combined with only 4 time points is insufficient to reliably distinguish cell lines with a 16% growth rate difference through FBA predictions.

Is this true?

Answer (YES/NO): YES